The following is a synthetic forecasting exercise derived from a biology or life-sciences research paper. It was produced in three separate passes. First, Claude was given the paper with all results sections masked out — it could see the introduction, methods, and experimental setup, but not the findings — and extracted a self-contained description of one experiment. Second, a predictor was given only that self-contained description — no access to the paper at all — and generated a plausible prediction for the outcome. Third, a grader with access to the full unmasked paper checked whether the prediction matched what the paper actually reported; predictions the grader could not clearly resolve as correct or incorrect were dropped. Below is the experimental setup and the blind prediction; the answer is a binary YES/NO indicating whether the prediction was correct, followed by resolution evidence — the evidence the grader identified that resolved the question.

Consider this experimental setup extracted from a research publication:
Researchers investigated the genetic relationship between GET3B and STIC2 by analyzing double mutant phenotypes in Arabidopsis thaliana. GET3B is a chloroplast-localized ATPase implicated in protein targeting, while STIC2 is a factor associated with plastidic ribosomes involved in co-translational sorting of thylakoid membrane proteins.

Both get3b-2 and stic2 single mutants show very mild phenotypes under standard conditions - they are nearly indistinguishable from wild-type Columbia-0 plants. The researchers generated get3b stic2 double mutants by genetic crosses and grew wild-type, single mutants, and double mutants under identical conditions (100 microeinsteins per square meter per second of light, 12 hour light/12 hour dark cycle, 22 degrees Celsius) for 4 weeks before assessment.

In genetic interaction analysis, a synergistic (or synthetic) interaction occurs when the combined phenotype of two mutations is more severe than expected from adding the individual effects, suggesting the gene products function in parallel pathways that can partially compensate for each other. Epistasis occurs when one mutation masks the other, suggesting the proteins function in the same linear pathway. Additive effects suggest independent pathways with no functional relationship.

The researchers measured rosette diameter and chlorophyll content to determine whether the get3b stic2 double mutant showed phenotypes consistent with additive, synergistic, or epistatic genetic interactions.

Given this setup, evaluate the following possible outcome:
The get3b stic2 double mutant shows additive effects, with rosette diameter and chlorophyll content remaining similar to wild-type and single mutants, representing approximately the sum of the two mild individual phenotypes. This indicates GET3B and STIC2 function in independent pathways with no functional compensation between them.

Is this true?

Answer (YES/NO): NO